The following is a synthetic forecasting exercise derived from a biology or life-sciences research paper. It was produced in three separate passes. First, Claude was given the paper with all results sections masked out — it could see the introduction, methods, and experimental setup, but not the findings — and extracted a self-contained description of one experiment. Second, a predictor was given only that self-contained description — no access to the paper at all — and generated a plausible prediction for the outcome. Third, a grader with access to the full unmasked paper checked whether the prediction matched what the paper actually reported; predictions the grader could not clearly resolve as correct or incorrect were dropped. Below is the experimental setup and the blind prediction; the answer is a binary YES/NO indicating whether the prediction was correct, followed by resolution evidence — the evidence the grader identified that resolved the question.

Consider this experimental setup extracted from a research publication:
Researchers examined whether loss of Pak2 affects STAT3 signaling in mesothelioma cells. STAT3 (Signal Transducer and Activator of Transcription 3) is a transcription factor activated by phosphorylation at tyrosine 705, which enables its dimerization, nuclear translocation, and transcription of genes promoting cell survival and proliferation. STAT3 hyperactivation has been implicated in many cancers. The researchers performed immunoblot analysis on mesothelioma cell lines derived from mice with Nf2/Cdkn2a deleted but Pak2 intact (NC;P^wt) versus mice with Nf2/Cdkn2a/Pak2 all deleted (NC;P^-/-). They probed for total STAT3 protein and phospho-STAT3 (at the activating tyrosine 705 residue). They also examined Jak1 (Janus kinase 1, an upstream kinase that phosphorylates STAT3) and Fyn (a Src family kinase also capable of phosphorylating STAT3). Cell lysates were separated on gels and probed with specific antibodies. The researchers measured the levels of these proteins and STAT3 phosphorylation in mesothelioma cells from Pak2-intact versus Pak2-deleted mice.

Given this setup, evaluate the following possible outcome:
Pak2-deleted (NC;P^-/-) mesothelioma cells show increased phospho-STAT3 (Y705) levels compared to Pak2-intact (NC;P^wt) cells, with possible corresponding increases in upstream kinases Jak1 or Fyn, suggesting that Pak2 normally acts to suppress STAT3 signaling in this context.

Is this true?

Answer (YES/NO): YES